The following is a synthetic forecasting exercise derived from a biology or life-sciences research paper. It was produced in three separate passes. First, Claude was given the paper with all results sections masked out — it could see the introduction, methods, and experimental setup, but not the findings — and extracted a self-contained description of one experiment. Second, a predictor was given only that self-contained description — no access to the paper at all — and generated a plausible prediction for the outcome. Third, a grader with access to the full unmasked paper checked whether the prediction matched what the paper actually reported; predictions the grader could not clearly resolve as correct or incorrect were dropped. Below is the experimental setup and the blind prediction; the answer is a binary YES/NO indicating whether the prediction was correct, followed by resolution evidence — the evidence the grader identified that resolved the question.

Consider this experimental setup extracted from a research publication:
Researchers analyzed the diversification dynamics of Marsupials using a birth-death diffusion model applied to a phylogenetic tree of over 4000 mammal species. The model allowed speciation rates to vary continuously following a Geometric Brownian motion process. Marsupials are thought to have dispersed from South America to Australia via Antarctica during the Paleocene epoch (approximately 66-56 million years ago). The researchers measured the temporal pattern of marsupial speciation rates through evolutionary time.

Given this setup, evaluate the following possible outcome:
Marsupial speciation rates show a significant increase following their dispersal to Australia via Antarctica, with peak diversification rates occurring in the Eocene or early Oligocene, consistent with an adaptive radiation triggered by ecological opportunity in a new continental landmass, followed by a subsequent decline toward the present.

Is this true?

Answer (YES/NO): NO